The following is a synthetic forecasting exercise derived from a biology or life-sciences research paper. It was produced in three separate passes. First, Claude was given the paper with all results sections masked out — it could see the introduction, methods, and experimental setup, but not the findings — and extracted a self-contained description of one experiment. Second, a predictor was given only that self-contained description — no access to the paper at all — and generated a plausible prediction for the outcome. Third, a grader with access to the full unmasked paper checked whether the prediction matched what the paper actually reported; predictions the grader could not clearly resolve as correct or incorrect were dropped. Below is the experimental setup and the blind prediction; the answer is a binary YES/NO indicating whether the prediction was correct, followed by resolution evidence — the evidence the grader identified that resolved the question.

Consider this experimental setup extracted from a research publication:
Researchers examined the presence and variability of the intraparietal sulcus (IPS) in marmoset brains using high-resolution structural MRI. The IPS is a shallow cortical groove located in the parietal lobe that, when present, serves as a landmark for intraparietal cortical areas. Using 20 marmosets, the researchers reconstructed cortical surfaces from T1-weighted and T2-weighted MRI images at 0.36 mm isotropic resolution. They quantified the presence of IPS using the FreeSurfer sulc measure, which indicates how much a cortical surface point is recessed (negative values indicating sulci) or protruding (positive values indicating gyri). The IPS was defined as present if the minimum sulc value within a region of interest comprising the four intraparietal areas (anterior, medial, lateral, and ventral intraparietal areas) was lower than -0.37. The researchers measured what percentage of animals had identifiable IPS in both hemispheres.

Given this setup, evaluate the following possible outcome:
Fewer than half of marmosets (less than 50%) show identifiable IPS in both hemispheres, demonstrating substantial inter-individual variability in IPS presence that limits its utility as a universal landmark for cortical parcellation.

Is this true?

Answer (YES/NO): YES